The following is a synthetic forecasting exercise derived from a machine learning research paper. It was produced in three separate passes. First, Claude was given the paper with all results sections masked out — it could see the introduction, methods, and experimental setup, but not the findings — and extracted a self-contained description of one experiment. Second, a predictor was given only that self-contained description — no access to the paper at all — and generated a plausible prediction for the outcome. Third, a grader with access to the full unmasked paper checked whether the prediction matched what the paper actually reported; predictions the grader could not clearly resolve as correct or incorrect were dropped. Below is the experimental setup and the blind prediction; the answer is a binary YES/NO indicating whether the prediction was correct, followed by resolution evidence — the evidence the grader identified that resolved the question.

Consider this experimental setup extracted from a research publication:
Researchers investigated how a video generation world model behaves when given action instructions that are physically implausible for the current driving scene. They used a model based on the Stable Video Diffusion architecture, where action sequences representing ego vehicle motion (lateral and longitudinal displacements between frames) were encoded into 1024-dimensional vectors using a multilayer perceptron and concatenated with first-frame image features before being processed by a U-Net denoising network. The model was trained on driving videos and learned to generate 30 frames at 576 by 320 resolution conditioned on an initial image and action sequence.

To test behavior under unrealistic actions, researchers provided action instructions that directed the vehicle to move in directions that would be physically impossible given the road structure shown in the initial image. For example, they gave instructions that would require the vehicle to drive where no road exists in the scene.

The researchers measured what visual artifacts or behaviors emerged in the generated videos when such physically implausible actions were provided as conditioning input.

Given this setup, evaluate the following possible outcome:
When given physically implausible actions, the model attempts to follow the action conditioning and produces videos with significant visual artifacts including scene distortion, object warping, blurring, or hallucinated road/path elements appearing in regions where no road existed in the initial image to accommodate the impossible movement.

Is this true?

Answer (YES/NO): YES